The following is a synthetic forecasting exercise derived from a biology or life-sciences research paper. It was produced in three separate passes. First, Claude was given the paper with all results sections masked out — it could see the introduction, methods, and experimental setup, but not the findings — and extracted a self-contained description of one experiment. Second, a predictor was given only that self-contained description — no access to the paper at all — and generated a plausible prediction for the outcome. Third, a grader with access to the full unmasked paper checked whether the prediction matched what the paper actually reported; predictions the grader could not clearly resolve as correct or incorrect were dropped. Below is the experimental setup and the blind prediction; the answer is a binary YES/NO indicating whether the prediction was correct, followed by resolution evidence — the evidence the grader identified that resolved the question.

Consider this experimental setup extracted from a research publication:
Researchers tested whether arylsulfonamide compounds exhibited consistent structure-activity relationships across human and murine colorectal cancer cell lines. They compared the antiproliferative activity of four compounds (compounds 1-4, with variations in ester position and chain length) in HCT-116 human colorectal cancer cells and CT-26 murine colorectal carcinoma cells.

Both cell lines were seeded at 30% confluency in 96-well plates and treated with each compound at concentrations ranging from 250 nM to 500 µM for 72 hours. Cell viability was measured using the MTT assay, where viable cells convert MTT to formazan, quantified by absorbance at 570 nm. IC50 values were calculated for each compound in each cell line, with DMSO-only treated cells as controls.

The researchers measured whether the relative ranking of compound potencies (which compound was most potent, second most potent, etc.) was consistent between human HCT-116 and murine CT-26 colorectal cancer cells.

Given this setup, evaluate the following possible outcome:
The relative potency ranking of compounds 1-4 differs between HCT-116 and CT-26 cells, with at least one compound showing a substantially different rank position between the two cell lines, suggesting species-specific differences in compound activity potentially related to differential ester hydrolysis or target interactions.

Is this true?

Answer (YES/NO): NO